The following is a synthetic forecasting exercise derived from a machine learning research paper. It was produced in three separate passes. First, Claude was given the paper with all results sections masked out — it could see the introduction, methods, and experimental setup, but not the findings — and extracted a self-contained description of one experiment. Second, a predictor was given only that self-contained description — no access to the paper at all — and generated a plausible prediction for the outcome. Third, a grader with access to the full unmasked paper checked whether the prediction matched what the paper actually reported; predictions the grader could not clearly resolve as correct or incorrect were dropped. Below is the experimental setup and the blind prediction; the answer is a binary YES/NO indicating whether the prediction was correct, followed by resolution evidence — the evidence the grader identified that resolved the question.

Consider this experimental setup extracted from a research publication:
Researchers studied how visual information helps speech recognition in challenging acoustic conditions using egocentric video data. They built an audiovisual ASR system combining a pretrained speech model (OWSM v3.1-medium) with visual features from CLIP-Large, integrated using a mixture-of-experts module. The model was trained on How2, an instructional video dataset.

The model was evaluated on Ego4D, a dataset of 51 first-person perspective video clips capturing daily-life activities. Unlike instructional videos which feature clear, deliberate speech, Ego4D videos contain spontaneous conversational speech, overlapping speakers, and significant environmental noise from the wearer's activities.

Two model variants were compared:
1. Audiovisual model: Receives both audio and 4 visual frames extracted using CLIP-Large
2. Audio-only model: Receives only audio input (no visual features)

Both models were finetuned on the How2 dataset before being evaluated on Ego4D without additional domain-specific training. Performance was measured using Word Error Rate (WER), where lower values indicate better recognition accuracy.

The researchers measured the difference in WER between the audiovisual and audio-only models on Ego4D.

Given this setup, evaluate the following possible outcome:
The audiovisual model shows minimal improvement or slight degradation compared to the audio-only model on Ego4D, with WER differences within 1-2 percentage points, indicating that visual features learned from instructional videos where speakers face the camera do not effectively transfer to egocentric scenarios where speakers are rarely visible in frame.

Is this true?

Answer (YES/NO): NO